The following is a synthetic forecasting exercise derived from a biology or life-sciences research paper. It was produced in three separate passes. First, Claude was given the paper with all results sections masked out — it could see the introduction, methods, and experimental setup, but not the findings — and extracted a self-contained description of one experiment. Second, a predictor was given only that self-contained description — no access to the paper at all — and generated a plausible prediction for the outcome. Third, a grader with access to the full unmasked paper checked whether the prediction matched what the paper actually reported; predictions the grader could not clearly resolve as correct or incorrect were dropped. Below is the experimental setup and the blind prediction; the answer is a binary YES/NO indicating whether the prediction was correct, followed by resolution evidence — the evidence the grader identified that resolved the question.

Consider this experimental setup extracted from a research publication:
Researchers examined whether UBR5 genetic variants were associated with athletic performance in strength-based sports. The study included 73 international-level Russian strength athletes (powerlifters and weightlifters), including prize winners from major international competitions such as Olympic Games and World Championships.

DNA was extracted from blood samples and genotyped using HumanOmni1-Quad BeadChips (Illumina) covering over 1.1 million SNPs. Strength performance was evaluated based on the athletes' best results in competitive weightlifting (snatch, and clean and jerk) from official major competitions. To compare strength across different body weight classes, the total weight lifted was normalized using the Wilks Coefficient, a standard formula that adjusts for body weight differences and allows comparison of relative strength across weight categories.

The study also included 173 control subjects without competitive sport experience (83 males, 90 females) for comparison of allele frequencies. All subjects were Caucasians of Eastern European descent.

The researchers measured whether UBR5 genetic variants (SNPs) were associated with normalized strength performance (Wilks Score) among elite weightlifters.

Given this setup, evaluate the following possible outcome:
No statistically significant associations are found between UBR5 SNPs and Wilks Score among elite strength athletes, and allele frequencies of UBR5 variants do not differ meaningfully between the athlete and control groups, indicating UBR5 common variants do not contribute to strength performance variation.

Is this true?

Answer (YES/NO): NO